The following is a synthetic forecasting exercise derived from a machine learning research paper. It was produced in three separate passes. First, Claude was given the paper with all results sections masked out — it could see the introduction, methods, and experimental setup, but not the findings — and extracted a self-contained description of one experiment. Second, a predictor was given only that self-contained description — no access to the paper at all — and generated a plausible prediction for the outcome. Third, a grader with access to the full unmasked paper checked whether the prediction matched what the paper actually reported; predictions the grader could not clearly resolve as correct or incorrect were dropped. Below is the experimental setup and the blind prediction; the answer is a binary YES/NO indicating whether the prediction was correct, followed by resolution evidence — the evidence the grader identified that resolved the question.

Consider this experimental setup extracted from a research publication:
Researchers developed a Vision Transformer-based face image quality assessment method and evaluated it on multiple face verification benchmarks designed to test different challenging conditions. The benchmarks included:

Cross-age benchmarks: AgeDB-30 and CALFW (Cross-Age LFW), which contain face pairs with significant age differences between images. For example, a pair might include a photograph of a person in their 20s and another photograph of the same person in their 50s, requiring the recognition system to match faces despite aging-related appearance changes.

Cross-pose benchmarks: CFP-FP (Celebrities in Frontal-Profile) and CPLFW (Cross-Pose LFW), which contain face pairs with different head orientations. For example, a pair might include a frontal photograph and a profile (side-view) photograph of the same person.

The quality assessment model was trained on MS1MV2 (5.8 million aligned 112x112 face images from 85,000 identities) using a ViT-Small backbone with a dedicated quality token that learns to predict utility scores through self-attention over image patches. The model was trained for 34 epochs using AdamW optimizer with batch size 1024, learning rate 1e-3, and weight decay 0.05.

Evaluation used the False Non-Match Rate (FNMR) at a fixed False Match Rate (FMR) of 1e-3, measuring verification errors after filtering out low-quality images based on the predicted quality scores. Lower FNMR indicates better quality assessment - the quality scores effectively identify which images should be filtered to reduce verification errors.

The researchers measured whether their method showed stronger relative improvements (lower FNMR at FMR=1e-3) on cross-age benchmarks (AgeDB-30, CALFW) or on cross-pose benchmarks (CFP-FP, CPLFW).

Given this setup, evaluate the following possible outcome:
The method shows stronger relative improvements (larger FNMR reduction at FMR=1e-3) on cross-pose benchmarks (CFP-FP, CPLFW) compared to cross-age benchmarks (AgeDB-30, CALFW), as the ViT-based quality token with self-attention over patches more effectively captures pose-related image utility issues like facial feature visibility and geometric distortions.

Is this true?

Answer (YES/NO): YES